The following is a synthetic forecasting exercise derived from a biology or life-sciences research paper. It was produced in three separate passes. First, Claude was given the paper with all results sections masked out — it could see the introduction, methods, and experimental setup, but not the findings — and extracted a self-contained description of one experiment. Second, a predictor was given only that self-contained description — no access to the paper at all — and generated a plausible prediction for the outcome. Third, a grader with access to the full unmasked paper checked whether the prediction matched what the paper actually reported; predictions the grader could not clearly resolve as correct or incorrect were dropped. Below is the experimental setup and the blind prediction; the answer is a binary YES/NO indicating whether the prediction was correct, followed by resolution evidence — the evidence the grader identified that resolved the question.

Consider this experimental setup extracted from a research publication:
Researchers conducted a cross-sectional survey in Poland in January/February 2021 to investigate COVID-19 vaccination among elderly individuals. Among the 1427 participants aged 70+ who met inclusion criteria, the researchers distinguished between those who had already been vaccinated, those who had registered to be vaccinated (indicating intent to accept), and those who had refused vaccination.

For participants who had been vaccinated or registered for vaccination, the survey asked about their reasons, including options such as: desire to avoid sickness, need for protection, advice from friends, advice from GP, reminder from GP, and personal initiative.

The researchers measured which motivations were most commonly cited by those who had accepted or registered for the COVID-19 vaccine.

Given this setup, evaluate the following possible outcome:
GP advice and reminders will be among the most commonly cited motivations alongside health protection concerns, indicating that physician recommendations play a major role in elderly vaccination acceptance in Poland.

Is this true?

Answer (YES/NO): YES